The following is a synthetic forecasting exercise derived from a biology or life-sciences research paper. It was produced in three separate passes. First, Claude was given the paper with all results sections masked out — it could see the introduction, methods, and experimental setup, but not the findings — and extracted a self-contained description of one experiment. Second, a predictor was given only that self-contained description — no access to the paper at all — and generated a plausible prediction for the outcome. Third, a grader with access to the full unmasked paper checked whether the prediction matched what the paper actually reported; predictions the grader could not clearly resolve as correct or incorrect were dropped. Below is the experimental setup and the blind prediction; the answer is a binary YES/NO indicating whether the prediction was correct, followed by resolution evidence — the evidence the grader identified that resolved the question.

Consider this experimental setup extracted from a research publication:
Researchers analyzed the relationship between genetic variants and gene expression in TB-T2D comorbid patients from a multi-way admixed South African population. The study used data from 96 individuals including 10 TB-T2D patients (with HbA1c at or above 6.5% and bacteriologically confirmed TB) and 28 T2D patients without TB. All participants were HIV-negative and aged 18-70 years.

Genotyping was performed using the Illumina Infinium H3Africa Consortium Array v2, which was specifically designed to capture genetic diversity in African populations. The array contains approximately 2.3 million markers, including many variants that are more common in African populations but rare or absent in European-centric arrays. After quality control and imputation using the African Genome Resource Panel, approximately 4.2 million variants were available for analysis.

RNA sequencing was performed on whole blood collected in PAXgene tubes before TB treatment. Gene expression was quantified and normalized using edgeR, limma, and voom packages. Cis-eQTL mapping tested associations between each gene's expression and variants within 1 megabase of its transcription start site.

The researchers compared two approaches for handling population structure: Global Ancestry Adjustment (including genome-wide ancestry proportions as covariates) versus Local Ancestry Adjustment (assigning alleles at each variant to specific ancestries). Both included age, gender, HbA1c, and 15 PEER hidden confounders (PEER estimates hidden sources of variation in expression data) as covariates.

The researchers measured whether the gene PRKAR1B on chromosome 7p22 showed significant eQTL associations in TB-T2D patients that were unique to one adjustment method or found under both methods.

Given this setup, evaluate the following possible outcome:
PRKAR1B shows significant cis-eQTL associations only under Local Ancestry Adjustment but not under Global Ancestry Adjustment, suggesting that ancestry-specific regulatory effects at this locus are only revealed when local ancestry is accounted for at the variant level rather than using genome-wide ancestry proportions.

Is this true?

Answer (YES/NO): YES